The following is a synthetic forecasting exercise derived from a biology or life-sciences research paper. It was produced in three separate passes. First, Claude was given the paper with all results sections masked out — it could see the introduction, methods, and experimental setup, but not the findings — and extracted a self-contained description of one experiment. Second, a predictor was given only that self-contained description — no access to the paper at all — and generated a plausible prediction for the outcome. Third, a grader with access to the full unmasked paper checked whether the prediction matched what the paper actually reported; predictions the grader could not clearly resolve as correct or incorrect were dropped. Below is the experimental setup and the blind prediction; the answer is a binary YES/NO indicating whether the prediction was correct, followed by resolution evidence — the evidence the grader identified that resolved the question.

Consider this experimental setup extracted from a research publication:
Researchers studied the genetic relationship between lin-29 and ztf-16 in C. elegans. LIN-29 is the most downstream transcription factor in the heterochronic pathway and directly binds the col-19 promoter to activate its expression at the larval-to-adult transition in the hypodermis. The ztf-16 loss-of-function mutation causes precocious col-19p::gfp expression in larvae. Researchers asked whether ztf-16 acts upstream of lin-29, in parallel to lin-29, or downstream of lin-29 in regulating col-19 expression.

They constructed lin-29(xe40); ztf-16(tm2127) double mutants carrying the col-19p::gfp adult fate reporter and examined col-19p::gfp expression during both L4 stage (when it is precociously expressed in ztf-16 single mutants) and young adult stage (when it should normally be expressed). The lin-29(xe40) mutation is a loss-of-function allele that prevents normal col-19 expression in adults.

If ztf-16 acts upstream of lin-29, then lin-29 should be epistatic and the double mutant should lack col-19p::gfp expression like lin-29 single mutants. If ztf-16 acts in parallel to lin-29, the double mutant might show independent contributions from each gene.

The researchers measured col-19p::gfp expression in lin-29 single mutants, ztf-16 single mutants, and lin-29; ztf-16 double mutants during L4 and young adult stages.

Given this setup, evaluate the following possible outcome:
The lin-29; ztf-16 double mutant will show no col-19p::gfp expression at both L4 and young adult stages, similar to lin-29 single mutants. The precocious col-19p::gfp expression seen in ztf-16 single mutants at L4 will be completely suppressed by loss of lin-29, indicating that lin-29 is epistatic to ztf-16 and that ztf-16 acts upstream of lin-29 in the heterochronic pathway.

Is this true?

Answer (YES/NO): NO